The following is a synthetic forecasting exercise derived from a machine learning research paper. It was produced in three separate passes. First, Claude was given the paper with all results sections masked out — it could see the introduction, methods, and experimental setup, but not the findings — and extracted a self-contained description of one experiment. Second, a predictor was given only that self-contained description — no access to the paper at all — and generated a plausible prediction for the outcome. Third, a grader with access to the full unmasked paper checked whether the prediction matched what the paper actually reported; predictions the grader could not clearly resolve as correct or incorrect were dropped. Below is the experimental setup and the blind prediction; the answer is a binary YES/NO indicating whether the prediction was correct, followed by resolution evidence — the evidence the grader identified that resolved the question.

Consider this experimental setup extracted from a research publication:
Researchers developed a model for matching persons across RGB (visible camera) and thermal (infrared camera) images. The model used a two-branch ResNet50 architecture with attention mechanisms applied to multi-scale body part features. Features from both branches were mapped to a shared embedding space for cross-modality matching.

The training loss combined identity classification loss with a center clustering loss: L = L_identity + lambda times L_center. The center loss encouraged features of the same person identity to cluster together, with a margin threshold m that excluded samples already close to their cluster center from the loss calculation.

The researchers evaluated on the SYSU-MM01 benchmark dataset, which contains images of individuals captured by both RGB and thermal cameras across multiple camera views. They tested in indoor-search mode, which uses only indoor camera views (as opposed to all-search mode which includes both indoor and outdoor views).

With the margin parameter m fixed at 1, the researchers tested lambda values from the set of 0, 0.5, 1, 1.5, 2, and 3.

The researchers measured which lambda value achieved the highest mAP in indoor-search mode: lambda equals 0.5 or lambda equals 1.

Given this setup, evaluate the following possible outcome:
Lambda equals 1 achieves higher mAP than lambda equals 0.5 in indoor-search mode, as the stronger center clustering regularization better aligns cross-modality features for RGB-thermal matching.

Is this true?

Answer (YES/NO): NO